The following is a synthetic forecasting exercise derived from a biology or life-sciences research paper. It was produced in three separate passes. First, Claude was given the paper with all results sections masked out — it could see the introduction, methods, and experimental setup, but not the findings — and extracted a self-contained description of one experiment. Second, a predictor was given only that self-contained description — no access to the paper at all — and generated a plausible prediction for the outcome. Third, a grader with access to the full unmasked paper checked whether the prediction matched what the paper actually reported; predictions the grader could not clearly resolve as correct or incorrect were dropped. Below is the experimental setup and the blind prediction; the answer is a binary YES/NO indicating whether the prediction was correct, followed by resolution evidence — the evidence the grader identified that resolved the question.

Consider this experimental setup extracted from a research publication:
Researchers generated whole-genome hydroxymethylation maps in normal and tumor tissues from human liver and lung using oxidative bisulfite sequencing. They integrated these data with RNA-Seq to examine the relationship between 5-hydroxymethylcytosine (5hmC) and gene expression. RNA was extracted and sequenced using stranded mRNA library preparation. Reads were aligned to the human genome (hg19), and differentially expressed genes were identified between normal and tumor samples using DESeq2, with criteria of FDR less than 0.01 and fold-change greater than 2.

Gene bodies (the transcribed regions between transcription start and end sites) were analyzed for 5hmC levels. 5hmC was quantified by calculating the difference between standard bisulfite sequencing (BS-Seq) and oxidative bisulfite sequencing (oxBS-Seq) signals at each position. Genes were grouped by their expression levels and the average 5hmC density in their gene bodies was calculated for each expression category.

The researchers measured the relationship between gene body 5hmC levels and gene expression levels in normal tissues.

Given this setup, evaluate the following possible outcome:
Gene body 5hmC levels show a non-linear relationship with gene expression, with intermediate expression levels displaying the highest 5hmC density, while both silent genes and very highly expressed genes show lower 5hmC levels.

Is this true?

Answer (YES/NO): NO